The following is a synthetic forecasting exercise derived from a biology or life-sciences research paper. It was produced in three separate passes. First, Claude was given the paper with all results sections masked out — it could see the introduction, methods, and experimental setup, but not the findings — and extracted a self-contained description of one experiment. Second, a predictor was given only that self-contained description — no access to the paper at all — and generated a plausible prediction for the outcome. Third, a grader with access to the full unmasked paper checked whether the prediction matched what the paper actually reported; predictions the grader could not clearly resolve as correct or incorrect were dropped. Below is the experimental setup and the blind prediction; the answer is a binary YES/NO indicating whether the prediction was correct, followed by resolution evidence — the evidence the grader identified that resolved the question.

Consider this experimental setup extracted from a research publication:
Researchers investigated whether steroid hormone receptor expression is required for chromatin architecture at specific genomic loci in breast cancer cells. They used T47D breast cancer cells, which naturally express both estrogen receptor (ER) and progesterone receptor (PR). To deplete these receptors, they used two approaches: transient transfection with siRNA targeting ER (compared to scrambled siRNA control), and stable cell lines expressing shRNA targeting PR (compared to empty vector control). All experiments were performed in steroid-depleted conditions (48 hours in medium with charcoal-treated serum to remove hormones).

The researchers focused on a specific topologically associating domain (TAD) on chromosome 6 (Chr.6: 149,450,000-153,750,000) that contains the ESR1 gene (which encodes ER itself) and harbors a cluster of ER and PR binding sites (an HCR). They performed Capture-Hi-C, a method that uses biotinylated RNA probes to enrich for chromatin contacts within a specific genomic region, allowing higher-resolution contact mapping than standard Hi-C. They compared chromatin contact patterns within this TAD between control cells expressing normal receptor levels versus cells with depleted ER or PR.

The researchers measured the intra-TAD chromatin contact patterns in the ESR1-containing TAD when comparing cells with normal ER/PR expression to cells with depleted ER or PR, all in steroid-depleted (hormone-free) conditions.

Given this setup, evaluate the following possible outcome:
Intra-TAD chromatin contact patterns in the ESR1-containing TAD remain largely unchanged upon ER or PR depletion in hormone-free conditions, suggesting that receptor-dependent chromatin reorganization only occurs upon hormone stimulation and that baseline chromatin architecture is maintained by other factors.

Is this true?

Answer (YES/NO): NO